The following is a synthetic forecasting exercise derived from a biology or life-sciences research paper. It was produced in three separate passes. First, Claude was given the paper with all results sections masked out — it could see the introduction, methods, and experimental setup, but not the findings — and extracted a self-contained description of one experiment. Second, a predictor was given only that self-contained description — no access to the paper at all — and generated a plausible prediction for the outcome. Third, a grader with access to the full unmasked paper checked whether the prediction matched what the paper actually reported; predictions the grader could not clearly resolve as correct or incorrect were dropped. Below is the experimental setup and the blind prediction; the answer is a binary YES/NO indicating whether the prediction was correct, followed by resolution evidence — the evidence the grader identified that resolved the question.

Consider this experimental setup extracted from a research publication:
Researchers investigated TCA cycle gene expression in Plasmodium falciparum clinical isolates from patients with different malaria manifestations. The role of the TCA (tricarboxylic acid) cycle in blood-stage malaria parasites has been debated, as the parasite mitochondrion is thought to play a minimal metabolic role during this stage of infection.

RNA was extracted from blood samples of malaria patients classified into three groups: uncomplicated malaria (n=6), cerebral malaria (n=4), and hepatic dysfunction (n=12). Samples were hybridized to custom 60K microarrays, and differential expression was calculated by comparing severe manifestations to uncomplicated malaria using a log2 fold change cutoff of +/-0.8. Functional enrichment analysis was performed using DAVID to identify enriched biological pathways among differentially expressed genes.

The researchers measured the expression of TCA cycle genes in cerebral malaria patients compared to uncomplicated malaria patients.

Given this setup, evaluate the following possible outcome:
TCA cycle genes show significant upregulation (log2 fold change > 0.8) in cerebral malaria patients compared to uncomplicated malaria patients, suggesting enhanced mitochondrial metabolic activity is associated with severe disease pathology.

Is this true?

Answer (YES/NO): YES